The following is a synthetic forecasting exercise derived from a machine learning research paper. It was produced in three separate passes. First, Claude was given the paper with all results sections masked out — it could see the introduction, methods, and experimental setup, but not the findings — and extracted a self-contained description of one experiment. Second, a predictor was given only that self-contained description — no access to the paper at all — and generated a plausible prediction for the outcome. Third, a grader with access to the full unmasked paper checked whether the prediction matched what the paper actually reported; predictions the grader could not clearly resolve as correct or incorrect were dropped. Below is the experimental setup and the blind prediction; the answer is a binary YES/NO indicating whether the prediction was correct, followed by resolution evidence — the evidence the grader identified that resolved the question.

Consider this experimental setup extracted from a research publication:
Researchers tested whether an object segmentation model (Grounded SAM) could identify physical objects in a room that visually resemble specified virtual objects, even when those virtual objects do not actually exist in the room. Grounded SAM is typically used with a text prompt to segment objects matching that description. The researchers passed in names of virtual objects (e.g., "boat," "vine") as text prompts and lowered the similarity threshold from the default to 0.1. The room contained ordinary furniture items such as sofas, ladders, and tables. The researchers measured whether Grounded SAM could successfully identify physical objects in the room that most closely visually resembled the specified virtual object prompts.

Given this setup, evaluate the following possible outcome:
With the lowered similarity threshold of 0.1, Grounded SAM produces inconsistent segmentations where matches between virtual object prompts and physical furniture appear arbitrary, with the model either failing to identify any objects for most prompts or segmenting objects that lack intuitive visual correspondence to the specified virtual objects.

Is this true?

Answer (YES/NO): NO